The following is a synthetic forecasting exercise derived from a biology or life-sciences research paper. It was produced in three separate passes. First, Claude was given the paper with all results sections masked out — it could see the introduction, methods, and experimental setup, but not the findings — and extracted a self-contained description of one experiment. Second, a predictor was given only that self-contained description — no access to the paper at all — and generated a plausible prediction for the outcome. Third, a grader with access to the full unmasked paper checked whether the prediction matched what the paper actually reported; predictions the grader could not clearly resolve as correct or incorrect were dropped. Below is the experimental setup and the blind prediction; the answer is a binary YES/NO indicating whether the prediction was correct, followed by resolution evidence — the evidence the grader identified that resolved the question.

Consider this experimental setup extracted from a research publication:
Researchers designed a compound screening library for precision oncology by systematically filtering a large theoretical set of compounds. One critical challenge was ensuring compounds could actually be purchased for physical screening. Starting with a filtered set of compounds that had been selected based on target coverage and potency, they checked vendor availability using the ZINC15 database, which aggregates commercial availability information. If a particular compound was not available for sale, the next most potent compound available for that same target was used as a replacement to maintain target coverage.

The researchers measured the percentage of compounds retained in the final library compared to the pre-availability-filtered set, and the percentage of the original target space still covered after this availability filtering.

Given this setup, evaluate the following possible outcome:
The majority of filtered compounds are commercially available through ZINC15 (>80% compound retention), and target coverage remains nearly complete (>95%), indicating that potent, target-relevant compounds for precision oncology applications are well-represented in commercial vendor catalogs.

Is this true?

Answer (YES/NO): NO